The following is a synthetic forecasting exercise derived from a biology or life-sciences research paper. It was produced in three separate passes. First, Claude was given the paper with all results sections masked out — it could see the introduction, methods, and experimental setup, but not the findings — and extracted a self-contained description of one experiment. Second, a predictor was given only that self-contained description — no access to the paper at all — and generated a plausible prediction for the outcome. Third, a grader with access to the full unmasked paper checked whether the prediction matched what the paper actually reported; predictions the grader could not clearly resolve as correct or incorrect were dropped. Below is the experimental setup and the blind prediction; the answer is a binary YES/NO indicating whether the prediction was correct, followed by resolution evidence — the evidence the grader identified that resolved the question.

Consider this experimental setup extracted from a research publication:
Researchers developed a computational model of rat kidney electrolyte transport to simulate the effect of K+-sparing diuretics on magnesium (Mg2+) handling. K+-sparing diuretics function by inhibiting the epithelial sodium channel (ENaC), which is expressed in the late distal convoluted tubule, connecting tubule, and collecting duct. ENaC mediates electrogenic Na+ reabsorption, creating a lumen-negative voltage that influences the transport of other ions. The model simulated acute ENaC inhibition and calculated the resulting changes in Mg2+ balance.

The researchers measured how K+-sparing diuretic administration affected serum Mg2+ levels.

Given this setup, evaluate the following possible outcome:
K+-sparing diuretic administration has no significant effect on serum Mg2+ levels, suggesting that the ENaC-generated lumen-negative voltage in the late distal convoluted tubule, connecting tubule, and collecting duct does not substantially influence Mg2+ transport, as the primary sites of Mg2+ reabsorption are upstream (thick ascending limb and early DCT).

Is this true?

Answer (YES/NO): NO